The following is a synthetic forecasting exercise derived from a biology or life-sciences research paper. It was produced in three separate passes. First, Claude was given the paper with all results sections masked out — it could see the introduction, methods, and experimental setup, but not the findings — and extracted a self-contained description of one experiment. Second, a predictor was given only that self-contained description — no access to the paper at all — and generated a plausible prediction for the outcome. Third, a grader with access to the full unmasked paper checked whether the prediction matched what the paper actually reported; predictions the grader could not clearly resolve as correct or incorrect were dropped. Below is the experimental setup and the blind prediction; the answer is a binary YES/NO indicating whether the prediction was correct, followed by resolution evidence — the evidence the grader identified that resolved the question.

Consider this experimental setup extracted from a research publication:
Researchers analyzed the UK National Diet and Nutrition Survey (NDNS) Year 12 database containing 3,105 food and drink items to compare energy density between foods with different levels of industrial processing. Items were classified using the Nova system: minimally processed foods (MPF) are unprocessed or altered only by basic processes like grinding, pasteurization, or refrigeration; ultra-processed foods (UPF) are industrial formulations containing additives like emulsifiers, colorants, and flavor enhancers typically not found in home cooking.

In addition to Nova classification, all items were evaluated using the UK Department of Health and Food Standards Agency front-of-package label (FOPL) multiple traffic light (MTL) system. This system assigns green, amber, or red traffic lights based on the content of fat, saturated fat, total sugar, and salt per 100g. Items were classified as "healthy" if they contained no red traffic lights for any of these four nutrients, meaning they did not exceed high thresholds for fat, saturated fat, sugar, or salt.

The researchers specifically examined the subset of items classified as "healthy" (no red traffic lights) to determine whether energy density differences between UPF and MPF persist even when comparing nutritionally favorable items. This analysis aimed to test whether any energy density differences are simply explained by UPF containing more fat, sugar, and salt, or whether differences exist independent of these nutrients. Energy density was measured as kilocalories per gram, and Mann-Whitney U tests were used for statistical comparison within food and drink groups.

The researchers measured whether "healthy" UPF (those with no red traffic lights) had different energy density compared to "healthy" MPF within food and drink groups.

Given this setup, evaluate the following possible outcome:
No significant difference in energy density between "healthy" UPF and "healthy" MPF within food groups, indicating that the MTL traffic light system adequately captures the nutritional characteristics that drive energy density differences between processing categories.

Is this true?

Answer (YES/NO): NO